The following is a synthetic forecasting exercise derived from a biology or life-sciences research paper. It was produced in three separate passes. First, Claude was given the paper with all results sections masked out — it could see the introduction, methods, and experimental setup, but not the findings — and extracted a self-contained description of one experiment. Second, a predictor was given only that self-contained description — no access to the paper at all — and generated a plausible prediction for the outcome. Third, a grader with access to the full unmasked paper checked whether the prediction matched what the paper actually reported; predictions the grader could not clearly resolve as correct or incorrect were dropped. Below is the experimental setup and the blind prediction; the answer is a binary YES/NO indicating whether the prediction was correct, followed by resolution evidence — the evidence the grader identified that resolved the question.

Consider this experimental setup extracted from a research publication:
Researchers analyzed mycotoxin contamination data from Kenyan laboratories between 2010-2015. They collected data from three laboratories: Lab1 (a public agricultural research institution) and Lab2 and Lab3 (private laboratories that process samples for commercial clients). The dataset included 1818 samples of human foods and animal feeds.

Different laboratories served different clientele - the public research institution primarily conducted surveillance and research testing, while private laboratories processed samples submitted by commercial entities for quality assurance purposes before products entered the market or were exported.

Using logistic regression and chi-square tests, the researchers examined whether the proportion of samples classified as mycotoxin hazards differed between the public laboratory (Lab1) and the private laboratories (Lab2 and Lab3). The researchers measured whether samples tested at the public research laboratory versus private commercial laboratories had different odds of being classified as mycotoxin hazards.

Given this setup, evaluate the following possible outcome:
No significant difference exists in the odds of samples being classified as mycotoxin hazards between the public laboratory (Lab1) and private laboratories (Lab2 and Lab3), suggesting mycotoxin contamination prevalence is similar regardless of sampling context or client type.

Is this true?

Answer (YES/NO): NO